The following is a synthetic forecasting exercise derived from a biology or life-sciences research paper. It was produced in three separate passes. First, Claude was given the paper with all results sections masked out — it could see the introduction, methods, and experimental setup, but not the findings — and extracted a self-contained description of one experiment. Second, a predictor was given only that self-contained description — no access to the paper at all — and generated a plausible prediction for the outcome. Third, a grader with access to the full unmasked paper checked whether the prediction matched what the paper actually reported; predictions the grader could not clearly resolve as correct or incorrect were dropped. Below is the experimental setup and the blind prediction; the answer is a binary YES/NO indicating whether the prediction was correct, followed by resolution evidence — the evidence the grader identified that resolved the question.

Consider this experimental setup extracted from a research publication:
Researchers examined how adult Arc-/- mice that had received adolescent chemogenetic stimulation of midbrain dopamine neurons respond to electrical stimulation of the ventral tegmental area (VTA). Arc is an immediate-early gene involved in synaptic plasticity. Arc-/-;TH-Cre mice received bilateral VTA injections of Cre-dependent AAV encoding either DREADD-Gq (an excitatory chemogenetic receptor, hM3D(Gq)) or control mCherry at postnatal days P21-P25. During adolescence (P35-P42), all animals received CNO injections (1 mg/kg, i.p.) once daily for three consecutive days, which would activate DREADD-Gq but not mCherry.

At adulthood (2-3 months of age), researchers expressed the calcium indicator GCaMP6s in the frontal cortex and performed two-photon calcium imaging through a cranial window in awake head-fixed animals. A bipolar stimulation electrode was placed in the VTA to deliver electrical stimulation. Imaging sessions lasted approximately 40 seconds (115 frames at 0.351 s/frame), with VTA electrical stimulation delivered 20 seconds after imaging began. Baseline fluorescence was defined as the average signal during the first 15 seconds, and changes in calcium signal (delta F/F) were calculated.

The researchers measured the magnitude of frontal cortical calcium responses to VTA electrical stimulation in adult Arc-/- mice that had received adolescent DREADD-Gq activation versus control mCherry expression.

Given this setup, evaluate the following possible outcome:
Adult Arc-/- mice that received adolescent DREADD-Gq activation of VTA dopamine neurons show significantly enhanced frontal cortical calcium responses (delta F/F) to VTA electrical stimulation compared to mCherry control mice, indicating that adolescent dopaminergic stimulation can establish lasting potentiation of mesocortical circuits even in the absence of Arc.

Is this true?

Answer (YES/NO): YES